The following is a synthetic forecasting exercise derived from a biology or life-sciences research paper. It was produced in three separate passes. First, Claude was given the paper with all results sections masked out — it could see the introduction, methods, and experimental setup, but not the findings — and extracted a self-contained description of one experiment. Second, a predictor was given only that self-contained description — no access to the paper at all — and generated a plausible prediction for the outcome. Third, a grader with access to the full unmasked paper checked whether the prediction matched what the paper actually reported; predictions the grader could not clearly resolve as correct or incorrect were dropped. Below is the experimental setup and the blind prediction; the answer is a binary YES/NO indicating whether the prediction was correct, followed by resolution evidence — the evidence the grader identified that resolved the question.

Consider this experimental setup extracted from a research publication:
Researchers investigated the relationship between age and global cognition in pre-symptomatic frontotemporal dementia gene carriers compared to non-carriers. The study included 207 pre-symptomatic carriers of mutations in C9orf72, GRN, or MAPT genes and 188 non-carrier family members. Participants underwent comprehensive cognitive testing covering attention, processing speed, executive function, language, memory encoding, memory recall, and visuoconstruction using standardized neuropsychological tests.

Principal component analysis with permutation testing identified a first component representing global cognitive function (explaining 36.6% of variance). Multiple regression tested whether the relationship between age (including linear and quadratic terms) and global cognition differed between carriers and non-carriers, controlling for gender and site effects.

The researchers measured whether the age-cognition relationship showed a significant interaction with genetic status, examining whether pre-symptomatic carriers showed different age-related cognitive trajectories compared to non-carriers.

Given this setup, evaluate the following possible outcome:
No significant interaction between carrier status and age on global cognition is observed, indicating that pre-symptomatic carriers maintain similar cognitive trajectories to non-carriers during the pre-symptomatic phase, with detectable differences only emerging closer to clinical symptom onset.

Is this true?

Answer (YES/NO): YES